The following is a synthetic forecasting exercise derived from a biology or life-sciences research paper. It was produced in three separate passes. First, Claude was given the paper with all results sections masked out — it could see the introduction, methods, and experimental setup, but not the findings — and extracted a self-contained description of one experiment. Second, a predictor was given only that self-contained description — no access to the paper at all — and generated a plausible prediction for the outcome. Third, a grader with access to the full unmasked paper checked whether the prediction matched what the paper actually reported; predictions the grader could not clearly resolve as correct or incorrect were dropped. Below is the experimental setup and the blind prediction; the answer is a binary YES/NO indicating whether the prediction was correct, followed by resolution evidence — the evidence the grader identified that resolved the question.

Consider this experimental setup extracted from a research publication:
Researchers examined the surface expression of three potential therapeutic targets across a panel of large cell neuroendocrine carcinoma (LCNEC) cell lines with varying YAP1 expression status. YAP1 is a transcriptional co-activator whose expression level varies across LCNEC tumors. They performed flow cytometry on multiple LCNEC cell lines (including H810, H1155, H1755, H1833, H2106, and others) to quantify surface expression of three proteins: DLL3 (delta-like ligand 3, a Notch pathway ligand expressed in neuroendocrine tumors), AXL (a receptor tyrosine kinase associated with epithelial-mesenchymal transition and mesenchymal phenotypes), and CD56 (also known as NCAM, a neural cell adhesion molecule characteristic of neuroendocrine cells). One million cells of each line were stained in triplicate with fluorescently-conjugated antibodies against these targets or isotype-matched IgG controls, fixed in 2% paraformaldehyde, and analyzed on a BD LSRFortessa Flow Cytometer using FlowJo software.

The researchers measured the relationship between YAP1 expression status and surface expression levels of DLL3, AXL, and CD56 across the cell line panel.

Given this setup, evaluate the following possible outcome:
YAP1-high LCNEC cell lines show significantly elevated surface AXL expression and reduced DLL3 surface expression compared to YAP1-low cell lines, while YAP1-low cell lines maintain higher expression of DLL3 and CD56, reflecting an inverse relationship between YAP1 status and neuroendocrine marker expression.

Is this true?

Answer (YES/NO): NO